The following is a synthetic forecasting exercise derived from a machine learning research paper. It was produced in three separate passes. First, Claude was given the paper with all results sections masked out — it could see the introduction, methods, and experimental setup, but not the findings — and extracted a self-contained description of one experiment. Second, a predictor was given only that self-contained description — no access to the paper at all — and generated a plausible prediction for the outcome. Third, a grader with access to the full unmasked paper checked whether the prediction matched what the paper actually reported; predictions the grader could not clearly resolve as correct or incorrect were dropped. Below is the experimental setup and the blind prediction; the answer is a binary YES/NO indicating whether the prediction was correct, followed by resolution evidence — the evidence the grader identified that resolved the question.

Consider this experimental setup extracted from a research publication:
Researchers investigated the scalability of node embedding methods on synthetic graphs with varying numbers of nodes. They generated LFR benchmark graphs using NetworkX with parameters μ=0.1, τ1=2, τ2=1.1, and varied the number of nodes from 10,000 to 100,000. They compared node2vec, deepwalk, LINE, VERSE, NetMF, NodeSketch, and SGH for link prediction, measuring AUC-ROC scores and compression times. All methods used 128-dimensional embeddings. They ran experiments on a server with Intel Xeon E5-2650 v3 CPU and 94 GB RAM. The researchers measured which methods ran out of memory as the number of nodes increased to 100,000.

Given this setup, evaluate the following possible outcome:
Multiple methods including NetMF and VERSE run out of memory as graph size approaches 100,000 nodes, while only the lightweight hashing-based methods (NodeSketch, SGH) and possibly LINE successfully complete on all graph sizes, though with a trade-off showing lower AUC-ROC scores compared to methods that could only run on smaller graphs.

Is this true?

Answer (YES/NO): NO